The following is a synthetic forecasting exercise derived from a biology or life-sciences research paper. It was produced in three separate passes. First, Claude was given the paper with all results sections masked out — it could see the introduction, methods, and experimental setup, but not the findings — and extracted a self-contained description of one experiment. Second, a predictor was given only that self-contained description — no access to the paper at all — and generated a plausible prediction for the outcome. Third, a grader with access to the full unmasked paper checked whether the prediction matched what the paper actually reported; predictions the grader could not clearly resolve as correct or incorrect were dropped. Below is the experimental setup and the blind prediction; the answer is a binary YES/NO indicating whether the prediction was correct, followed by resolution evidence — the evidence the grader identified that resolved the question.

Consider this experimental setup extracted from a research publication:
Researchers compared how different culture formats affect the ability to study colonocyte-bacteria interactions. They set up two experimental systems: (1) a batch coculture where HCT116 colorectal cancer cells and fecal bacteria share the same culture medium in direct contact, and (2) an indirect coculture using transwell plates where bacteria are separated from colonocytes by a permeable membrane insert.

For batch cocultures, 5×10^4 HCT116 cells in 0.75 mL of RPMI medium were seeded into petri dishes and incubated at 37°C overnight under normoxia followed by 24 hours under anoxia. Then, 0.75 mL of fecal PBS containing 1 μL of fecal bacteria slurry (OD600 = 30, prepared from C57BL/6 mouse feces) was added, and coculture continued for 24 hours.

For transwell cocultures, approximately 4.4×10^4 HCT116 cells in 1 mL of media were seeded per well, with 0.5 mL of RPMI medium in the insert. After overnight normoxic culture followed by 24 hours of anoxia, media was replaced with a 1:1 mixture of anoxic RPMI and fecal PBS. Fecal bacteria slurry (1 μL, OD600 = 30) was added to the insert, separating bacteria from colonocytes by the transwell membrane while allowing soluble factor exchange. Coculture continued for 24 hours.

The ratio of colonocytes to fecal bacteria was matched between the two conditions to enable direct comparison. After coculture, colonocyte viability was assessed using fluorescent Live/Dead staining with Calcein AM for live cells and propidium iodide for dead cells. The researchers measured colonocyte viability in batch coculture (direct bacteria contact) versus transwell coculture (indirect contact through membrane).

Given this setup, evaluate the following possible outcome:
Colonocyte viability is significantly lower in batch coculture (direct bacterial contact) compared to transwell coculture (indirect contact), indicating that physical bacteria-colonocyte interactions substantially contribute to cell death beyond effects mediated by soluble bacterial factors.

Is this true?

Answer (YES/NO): NO